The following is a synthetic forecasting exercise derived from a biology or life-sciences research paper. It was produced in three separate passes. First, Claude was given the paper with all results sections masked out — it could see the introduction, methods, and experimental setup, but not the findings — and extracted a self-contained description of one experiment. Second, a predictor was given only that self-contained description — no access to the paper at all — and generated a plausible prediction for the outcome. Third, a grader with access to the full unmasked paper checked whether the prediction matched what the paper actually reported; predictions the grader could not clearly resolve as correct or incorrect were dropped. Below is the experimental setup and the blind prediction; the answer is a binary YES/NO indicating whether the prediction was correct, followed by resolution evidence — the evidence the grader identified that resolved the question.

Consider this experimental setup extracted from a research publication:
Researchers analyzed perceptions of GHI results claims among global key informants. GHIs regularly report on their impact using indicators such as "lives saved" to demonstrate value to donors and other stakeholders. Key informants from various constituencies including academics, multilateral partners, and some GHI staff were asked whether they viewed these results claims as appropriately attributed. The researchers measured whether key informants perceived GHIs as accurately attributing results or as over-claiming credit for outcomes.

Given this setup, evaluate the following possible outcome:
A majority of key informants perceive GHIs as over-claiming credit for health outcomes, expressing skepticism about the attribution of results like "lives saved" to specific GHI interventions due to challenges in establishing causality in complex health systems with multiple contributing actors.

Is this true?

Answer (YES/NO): YES